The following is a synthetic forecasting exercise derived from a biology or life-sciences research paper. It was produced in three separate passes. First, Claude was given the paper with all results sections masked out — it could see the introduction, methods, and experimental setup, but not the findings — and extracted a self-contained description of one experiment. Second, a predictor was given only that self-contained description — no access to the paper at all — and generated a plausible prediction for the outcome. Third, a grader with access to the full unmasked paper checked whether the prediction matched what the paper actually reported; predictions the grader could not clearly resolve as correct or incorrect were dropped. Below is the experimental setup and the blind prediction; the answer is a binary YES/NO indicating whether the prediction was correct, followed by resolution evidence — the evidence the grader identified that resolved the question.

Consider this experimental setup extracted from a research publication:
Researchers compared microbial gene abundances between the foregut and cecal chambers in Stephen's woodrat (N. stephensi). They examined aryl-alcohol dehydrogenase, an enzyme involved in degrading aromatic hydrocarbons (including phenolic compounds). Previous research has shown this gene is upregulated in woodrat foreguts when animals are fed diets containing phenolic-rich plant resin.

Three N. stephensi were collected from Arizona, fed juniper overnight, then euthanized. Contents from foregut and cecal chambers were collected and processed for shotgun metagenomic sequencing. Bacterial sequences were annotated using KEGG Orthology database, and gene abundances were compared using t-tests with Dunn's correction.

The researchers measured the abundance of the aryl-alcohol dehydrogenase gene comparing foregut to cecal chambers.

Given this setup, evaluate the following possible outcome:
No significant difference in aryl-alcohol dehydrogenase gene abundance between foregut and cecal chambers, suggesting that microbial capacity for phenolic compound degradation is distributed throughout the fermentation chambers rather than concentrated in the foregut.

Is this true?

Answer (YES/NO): NO